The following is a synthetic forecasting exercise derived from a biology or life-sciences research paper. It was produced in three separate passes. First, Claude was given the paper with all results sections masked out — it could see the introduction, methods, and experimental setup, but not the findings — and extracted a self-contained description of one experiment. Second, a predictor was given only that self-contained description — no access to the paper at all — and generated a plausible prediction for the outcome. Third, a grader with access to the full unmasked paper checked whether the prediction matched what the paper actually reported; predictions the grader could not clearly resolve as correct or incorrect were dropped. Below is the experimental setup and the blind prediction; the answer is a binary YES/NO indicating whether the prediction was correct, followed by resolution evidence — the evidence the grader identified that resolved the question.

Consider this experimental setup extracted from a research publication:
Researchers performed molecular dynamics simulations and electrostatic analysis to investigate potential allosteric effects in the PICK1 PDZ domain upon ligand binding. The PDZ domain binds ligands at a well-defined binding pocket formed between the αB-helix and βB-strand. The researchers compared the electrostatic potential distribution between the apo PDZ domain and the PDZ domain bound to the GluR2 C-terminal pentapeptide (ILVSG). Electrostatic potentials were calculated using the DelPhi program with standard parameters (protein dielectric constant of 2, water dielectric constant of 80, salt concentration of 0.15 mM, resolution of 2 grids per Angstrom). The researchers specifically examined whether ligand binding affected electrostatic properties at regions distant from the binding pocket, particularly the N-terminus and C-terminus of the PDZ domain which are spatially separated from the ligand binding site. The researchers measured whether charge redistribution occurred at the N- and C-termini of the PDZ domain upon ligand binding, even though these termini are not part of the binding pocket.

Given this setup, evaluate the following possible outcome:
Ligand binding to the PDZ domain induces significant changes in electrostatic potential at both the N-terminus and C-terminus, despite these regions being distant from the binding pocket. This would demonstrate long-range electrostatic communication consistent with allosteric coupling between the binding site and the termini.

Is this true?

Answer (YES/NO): YES